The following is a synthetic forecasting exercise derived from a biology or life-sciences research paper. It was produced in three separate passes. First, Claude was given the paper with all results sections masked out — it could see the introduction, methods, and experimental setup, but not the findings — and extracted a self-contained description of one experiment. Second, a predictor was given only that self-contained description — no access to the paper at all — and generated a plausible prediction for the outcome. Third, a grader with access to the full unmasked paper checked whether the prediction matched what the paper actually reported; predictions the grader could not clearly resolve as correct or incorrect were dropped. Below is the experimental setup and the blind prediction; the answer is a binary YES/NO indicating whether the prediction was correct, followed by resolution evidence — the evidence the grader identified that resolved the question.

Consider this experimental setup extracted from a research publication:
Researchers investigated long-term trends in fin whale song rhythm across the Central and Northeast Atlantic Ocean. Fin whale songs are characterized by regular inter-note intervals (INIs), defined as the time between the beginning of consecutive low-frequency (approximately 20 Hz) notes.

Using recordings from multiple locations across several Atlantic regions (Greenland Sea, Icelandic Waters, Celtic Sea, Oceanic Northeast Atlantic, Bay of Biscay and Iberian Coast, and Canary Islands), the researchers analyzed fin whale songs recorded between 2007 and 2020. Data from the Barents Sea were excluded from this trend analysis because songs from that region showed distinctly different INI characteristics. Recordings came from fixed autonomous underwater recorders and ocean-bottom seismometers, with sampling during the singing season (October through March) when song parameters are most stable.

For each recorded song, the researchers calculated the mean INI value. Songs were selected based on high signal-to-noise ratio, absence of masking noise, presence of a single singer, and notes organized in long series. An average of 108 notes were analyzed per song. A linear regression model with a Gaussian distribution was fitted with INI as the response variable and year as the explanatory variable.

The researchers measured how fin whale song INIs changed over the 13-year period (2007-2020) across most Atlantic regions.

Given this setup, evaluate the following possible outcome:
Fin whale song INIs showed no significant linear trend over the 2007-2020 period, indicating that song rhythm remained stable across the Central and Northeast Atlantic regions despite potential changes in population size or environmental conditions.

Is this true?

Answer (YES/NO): NO